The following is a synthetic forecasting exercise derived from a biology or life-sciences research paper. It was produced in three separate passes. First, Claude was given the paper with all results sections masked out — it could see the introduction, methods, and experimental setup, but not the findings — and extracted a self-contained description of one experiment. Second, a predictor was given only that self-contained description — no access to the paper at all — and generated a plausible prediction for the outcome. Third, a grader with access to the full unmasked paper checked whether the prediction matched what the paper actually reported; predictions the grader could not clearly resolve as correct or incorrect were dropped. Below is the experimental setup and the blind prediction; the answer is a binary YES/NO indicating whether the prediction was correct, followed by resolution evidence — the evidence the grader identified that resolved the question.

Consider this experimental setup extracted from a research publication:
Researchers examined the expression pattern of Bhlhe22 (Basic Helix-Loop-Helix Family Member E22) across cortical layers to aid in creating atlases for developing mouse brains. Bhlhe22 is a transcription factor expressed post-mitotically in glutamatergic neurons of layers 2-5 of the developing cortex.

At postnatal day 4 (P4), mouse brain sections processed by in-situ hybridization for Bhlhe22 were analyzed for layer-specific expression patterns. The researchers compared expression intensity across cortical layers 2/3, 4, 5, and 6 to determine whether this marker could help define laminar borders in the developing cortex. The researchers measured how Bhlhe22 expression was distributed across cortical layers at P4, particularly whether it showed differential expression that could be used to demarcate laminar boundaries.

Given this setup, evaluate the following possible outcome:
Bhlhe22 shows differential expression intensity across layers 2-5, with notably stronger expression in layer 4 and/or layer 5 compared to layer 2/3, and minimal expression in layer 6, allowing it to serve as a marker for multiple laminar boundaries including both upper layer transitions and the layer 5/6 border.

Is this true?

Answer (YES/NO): NO